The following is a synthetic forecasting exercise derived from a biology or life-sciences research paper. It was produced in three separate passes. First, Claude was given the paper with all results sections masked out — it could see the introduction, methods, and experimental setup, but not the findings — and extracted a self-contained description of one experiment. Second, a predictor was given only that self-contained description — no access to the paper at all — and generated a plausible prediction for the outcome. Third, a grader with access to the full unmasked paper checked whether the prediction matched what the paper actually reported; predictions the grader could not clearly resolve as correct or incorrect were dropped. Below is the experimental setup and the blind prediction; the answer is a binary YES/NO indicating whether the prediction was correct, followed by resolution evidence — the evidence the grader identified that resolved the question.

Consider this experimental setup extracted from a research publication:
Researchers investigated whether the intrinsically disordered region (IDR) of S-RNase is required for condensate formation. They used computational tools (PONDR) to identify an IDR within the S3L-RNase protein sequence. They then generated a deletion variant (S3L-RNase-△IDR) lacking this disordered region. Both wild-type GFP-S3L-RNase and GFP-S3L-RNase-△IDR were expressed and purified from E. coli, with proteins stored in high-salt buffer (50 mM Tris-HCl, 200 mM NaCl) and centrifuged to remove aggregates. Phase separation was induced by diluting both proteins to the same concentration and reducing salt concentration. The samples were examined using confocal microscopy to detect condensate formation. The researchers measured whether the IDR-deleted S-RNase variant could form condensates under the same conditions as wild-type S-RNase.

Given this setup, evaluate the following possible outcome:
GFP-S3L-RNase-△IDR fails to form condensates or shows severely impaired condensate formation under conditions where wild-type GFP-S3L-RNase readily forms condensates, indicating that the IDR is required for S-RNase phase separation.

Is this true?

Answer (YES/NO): YES